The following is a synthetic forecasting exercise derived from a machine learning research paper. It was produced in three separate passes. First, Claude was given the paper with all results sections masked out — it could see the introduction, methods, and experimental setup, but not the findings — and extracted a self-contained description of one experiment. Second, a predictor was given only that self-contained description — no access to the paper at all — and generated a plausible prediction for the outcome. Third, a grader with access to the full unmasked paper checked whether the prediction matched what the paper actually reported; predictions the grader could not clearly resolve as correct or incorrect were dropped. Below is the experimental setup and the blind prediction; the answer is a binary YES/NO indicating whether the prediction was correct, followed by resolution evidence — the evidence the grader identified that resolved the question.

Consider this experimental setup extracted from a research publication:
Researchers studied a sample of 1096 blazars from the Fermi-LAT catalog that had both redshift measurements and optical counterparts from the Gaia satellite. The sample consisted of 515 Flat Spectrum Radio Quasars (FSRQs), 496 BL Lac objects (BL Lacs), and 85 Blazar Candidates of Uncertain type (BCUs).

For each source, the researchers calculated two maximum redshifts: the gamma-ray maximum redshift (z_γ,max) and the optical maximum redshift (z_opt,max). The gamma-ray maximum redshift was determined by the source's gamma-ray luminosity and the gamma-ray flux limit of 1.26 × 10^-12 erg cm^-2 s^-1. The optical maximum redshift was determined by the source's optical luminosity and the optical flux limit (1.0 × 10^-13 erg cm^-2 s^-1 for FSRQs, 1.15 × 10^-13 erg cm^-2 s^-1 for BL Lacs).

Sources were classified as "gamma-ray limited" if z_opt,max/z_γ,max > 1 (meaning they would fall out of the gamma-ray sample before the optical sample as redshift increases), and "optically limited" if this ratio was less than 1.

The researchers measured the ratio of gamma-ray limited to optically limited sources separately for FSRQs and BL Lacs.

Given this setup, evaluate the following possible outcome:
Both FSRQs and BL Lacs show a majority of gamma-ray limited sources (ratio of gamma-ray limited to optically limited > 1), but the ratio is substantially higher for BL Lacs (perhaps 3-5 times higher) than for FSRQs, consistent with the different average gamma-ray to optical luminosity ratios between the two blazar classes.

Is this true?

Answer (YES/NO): YES